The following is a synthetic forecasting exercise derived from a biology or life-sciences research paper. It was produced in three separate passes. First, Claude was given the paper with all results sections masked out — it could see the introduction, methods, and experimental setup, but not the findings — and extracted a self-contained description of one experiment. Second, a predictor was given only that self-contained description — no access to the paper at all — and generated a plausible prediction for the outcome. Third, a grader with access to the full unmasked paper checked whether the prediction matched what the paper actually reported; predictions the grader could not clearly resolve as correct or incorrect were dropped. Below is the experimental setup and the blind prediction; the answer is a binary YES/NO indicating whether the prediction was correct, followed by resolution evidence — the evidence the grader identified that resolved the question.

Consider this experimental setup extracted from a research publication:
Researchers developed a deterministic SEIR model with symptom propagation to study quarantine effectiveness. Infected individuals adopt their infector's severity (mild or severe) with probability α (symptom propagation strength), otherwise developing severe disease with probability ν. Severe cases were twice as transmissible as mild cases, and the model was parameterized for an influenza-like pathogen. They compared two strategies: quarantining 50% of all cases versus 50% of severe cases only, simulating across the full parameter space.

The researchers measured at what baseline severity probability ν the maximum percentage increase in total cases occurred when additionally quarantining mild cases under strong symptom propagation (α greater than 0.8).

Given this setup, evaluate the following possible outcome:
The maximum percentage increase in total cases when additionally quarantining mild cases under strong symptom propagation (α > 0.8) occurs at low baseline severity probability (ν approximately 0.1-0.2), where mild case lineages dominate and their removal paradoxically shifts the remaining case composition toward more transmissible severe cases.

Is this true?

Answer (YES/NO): NO